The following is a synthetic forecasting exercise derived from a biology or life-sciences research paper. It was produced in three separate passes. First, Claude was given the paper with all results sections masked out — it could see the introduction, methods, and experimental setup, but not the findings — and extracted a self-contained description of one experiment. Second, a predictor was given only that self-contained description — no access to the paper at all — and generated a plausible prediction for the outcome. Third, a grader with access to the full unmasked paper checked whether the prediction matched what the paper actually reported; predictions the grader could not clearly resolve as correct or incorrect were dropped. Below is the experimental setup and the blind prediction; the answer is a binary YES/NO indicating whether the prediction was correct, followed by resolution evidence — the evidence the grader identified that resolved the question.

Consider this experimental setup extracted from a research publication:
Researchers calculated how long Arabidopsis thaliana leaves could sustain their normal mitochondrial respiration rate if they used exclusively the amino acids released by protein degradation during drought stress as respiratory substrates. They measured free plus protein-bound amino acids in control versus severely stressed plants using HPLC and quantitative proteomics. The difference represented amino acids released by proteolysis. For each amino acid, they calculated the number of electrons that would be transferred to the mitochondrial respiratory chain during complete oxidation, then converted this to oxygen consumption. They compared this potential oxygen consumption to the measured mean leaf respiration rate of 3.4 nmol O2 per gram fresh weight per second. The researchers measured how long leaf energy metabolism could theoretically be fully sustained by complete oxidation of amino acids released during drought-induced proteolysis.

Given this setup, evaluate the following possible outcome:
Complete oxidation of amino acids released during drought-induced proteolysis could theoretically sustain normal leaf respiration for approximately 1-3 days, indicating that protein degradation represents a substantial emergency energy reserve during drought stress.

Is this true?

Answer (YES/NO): NO